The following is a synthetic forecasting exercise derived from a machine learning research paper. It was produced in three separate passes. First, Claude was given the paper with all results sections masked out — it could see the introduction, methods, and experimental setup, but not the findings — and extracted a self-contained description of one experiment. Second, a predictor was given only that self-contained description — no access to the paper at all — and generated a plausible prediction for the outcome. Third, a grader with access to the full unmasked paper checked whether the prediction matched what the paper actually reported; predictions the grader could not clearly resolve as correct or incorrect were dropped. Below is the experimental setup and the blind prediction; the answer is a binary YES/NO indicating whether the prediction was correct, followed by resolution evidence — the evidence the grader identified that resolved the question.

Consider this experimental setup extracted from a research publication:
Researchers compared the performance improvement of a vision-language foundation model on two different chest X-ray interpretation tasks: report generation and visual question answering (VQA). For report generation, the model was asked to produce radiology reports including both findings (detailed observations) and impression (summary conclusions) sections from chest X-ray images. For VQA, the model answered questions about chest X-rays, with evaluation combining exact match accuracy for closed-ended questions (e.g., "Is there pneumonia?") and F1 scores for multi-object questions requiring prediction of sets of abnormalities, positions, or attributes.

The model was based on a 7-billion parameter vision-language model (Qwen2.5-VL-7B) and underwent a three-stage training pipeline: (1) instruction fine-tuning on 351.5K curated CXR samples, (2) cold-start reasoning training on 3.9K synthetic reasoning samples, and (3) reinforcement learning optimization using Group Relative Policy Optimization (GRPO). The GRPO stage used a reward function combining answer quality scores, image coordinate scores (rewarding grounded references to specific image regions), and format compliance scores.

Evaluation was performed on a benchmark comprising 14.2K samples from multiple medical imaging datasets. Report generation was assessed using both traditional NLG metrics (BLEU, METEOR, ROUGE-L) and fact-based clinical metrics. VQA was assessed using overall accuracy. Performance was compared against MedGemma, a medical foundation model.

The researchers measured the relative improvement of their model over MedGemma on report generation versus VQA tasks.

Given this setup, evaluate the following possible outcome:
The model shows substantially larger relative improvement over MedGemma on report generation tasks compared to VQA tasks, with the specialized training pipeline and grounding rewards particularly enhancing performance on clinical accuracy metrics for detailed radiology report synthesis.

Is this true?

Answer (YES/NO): NO